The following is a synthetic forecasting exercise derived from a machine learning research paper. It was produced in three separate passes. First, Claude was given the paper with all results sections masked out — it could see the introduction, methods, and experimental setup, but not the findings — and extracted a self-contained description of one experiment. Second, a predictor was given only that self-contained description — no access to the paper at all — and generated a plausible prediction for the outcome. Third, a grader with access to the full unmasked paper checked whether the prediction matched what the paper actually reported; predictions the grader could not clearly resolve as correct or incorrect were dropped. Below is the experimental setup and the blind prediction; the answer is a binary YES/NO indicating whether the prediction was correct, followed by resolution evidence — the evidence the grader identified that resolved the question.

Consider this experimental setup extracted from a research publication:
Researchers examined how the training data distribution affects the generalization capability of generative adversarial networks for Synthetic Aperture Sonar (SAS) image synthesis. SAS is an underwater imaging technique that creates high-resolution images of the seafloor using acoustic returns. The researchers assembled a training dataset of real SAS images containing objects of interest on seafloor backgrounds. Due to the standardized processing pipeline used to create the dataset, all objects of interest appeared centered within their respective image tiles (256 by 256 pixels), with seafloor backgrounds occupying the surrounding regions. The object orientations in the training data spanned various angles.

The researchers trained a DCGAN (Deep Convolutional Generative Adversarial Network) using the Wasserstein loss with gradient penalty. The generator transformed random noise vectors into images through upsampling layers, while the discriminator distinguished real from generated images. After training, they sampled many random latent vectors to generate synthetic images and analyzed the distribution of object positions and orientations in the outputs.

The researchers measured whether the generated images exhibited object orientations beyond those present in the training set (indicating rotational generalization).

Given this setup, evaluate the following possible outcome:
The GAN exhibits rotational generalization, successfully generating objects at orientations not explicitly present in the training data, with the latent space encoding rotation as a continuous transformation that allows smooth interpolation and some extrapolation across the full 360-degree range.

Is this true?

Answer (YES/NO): NO